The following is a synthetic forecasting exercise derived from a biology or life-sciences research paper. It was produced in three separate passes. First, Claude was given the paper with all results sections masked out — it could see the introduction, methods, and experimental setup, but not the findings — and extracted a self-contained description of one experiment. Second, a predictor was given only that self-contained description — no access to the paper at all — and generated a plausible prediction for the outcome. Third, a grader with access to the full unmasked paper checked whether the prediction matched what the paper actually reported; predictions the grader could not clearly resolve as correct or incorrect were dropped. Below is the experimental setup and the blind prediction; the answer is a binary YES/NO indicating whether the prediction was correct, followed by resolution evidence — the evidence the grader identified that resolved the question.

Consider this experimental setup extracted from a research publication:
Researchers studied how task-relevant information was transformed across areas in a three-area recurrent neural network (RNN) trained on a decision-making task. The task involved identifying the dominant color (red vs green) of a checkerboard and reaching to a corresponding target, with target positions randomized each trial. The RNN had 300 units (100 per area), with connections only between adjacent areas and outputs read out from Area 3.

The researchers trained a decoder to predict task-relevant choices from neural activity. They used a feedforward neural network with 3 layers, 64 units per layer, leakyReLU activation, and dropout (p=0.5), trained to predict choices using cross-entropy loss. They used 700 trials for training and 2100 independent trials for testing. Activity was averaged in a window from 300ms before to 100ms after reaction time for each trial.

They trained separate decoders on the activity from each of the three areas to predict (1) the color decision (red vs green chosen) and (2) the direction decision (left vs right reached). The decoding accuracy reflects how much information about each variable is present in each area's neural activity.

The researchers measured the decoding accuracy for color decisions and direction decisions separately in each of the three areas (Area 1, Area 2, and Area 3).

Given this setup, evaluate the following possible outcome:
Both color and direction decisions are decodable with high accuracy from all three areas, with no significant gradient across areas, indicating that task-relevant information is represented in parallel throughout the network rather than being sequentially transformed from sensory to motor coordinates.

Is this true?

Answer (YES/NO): NO